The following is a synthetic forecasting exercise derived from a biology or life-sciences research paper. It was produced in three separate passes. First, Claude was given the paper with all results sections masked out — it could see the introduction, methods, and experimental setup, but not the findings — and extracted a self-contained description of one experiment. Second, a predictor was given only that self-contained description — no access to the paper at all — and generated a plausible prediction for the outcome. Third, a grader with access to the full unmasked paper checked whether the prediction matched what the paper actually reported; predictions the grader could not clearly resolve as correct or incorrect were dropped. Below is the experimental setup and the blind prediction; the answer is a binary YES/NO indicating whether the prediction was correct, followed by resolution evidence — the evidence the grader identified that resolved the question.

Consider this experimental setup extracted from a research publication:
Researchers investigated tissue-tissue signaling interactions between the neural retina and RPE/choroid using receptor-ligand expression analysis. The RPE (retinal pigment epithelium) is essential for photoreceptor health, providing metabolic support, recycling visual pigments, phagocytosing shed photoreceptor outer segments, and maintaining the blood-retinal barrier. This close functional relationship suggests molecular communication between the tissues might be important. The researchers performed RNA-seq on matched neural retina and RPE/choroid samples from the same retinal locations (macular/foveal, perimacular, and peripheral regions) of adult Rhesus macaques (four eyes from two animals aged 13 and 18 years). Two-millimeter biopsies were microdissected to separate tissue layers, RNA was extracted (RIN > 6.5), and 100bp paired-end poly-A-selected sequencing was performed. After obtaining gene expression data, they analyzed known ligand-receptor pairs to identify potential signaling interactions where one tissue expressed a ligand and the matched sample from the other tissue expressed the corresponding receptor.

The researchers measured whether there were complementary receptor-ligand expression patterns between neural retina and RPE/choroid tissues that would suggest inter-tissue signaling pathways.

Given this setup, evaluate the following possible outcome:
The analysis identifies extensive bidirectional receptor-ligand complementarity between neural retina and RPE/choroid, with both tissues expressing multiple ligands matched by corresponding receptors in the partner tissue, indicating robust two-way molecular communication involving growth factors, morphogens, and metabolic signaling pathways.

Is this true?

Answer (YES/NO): YES